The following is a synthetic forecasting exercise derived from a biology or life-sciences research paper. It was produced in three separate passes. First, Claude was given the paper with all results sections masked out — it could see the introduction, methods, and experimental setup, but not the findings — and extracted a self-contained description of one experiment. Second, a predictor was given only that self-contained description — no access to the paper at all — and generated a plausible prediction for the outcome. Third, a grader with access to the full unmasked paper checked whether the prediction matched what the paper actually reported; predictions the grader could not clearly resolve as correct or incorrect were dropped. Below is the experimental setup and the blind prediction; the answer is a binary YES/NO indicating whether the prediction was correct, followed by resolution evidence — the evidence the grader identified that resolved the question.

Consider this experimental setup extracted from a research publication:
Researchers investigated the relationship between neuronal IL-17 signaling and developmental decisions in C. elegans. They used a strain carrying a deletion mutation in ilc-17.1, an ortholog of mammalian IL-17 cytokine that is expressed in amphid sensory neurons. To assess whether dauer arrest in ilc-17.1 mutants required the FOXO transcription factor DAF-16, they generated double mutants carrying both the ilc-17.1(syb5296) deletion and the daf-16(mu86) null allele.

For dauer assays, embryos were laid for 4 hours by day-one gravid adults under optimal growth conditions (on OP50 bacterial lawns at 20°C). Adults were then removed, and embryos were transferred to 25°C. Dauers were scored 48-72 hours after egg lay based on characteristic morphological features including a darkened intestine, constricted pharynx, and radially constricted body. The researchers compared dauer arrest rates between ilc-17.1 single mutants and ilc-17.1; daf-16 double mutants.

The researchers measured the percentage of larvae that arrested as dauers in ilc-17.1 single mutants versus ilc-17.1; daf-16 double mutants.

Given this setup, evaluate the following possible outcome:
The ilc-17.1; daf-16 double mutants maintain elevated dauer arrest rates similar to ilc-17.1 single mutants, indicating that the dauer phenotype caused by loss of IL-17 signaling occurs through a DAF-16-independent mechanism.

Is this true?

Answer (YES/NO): NO